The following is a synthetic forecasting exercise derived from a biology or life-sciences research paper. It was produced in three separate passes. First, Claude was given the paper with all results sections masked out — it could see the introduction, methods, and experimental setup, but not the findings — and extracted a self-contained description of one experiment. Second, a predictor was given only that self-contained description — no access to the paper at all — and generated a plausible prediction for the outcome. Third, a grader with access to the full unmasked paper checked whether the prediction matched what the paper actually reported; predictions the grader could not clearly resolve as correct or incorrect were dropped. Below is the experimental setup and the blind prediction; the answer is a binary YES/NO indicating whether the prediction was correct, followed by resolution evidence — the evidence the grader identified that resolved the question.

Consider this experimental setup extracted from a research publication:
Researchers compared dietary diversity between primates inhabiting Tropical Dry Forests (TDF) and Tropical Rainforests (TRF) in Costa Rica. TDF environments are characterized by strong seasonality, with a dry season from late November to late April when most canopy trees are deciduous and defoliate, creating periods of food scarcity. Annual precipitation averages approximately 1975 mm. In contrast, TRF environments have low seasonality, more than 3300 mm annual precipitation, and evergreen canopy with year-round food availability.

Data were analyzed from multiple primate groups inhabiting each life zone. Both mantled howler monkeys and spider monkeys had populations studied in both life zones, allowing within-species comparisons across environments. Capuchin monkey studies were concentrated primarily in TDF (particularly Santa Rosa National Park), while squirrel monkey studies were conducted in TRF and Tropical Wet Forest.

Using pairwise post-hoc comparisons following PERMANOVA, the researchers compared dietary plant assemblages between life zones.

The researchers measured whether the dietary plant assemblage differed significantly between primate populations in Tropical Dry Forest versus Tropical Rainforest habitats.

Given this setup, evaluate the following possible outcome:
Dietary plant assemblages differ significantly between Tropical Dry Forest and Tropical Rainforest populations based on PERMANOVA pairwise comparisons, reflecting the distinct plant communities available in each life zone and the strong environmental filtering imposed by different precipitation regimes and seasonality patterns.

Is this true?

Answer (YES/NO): YES